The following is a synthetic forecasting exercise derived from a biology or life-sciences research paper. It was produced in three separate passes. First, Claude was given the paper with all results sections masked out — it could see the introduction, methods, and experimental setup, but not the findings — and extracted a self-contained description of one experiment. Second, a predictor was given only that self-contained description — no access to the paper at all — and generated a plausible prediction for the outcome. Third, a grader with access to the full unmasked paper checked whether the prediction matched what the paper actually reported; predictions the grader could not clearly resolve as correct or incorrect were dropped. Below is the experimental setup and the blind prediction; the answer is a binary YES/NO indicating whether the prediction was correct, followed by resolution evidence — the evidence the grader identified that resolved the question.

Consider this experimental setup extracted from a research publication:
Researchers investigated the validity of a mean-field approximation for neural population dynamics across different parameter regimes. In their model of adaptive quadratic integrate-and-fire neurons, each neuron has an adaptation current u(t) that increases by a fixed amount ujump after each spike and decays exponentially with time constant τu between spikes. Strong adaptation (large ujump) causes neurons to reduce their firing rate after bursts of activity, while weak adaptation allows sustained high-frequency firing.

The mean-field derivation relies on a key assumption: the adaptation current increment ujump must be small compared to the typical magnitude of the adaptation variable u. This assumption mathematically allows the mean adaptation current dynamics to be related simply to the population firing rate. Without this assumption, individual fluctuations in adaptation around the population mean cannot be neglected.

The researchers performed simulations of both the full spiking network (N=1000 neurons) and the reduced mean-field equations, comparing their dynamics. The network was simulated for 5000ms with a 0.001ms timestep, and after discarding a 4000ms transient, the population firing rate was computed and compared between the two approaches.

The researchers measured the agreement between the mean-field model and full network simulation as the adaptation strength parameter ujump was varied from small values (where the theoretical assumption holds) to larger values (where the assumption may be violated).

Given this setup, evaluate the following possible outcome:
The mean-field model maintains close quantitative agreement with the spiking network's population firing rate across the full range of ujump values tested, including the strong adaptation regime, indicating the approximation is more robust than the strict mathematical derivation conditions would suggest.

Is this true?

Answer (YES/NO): NO